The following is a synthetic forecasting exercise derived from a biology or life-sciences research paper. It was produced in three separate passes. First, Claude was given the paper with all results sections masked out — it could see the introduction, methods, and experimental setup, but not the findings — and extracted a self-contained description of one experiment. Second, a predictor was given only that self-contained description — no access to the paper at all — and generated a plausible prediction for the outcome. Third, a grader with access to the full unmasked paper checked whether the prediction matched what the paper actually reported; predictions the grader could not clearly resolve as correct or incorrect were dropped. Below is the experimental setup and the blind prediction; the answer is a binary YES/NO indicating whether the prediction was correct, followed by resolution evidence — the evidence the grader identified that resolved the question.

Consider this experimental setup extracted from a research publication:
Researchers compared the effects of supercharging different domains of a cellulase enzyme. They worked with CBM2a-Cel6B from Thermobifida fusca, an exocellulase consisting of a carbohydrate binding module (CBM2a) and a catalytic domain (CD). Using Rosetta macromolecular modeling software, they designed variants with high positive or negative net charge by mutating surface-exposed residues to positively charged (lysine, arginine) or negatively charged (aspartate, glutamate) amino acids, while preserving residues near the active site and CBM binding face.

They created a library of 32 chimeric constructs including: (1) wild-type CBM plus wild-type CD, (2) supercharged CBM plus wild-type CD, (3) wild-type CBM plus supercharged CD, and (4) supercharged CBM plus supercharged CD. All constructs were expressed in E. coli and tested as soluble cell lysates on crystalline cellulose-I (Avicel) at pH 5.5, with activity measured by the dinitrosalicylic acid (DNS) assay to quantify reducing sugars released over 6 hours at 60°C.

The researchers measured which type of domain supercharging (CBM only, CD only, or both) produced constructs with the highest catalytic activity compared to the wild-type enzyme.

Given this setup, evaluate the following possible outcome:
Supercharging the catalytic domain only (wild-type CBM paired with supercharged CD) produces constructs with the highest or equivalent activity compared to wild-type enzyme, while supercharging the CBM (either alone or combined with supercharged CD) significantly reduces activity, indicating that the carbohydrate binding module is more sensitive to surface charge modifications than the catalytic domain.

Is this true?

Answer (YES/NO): NO